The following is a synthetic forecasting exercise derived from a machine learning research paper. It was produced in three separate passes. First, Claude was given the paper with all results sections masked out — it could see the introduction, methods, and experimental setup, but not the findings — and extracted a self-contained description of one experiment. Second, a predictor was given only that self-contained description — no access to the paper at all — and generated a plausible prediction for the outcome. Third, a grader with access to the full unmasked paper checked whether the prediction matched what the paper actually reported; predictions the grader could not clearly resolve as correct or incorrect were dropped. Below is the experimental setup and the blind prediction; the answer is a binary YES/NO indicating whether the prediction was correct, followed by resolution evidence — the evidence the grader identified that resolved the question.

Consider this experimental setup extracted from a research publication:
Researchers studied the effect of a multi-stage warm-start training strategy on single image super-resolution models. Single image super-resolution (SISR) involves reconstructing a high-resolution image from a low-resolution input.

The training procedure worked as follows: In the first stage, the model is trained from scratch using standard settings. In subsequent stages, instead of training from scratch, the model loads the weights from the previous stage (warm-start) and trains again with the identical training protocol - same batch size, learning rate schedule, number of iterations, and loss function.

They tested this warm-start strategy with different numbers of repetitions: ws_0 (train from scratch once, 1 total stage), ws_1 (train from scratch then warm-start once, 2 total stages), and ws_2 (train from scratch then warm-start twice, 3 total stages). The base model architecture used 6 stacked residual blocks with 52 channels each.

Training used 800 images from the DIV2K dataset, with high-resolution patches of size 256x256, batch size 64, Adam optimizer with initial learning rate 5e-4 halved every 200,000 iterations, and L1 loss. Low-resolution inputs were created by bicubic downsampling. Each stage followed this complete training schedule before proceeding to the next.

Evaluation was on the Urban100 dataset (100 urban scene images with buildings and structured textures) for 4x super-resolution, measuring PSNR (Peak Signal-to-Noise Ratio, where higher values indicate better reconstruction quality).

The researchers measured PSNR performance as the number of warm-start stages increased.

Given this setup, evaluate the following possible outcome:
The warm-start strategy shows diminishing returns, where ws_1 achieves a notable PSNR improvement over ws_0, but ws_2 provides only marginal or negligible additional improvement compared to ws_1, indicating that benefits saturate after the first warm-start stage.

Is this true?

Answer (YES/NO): YES